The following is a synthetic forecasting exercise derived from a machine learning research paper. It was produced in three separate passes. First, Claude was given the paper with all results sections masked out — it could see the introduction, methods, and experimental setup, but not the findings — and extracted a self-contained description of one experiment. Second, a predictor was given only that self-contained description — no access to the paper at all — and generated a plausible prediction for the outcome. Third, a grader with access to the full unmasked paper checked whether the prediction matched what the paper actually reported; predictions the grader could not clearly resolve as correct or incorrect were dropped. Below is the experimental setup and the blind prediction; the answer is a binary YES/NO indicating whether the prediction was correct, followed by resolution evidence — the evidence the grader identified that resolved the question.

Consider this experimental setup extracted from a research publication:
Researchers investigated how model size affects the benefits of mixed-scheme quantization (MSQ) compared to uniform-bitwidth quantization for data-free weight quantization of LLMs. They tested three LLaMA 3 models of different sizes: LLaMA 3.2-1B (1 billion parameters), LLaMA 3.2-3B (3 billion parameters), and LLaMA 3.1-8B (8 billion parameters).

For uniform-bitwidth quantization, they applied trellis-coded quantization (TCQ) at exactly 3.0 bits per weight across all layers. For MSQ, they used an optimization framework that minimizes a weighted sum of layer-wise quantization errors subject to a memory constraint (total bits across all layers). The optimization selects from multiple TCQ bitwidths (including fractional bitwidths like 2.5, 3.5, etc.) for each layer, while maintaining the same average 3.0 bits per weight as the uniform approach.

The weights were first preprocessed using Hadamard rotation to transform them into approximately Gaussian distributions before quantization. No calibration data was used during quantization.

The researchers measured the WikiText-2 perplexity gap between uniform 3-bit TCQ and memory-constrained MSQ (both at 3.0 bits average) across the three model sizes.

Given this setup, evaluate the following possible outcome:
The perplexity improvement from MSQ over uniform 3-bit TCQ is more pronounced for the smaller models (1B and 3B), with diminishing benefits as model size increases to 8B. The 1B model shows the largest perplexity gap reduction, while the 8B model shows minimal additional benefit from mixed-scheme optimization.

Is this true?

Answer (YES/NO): YES